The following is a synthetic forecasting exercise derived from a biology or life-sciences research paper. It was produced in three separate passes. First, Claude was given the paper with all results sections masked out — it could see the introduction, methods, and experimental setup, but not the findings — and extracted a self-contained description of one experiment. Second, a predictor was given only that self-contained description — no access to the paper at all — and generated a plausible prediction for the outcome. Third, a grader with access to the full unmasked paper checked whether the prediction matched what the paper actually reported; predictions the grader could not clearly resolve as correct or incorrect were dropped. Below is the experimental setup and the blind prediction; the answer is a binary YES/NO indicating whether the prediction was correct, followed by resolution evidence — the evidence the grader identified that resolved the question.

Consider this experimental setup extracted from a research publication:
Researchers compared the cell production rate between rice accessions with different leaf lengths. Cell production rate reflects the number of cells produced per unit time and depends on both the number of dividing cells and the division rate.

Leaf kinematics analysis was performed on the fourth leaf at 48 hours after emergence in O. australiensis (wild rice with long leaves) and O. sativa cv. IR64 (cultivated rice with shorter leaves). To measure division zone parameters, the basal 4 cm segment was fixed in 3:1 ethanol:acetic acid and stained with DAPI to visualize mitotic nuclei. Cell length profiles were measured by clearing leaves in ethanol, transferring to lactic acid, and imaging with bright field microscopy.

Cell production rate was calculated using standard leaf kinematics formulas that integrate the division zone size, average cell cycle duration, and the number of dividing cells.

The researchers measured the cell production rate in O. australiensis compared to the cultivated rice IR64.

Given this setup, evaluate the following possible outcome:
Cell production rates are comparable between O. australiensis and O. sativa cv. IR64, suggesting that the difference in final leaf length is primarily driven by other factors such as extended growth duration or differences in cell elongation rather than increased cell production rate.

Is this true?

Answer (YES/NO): NO